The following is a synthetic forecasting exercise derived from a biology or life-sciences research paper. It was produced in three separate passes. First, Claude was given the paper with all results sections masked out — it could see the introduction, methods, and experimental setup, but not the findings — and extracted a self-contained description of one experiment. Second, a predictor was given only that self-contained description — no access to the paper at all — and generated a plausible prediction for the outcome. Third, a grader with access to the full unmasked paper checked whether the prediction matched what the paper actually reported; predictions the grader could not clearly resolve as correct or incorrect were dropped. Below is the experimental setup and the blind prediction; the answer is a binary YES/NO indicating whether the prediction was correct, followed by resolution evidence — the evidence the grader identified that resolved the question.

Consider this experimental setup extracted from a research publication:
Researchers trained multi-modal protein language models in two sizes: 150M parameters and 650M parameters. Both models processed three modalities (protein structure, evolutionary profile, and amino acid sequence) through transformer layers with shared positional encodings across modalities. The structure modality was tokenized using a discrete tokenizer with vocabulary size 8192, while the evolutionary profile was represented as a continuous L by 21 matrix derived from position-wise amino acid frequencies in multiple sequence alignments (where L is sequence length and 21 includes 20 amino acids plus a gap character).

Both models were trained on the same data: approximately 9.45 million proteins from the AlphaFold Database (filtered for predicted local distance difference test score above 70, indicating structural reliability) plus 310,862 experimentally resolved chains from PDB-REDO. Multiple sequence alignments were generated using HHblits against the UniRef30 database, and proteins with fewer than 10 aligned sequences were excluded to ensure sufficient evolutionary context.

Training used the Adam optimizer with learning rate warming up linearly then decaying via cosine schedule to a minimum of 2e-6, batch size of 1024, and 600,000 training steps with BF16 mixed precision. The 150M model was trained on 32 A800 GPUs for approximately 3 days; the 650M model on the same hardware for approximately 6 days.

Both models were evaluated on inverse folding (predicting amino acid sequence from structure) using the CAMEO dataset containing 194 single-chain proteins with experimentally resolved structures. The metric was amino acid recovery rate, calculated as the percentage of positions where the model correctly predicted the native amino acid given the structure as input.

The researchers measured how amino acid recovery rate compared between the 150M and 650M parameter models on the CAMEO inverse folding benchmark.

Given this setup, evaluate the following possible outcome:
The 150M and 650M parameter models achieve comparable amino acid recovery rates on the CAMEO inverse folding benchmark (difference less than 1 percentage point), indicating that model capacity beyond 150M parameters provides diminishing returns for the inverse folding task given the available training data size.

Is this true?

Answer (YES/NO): NO